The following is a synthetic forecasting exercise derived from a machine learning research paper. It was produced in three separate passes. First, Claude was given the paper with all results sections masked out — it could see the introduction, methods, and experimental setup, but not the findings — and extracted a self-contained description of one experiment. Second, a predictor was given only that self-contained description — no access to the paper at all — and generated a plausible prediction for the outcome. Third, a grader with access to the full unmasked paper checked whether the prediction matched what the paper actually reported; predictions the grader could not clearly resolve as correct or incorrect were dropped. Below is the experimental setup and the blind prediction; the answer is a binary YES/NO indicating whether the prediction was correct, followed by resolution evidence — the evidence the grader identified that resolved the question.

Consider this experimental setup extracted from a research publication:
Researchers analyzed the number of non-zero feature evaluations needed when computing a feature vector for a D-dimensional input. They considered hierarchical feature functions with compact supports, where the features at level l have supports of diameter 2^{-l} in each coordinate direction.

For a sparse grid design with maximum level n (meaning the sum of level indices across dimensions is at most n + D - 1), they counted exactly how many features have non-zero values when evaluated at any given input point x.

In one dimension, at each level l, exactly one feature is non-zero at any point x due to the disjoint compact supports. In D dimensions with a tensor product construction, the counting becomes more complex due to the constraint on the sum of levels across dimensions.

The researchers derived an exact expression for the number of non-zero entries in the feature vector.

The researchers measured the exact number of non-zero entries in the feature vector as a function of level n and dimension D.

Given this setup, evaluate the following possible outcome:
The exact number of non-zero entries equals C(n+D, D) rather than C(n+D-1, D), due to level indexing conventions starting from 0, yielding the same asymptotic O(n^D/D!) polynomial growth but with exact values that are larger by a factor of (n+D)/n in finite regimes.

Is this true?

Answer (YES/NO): NO